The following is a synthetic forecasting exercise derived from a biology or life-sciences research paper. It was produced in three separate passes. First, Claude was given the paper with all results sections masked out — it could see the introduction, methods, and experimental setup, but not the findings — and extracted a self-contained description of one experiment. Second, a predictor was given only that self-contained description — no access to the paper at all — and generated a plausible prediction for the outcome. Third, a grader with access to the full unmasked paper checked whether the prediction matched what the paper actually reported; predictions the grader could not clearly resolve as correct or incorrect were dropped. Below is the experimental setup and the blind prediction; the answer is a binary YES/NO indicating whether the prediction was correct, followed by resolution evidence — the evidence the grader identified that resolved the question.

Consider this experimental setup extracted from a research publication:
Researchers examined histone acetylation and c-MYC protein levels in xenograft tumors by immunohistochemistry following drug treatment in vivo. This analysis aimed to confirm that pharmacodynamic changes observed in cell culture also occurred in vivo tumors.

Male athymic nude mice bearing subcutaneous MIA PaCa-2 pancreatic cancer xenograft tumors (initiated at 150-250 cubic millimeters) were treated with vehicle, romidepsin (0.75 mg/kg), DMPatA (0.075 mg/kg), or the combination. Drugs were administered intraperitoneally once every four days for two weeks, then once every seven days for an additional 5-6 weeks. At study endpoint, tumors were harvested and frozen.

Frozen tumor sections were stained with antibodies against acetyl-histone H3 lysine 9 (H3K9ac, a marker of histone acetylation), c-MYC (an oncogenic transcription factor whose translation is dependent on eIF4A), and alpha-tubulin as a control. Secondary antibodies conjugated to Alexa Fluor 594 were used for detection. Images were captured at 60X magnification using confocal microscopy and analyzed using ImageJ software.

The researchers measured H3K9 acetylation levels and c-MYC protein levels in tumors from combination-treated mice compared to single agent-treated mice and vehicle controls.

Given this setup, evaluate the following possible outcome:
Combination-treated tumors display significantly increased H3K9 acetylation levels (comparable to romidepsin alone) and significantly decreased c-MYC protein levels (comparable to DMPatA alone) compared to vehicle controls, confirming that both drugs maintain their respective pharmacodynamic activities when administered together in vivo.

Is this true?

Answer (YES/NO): NO